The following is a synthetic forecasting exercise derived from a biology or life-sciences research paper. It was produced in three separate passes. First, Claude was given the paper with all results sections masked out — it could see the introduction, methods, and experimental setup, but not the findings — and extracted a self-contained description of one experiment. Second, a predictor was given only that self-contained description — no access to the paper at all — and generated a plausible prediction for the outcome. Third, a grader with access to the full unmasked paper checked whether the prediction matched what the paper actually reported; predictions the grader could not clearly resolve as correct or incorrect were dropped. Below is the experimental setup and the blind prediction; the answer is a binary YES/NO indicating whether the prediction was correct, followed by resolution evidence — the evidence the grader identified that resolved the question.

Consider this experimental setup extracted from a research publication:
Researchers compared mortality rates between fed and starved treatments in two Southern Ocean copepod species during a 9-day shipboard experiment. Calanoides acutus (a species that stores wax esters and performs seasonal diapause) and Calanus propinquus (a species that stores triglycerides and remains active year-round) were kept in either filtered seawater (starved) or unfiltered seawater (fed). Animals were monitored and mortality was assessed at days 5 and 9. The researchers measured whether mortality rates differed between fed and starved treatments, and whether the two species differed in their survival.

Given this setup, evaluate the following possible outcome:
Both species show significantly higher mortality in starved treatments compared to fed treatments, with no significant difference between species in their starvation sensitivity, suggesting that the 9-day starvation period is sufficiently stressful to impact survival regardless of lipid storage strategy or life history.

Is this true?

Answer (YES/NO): NO